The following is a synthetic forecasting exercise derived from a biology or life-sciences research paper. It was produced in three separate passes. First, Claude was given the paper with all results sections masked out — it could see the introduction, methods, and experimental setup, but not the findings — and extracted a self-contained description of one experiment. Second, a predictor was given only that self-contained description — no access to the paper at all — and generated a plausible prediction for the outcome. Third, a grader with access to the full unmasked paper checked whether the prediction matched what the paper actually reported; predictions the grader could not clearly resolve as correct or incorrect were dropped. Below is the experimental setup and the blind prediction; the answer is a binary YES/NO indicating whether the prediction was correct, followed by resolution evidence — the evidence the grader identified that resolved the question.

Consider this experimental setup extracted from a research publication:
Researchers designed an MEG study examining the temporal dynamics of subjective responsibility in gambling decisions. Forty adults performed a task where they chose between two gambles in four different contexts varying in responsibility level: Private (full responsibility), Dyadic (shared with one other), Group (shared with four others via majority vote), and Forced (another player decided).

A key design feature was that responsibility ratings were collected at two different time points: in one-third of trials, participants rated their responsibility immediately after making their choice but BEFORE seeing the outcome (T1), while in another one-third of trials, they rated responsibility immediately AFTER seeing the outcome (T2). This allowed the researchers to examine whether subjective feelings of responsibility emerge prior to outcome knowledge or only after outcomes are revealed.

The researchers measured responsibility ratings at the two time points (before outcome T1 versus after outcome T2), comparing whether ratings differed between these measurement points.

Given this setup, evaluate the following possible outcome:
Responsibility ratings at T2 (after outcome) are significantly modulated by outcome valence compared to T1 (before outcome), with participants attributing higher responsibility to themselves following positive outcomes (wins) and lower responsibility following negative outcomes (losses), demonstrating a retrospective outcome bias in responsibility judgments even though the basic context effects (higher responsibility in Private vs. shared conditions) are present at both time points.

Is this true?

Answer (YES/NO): YES